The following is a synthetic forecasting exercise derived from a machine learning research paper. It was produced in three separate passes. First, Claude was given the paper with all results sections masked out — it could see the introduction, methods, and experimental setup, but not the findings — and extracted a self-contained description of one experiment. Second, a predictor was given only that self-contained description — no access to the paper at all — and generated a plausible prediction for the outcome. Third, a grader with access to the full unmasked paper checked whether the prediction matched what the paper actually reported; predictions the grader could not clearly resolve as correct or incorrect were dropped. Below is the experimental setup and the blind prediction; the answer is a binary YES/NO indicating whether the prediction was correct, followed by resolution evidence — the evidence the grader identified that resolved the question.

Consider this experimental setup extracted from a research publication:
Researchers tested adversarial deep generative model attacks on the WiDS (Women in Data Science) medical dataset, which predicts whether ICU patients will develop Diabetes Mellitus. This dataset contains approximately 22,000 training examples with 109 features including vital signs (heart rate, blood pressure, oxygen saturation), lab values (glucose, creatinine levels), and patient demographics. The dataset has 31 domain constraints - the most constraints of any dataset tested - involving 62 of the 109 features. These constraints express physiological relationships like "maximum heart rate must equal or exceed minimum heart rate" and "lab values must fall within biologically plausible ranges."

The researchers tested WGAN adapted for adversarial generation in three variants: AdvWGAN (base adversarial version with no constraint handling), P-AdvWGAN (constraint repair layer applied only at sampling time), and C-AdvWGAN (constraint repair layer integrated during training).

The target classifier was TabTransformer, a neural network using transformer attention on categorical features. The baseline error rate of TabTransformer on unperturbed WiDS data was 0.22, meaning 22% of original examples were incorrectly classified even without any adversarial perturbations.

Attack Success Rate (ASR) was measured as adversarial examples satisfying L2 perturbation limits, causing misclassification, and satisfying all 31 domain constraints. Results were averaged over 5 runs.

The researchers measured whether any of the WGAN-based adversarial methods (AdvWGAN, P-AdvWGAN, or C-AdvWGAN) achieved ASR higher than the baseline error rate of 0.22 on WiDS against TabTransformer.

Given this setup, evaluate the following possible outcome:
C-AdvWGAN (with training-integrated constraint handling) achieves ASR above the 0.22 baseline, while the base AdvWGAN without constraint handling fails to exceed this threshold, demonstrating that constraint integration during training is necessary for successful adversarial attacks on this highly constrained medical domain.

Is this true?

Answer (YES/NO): NO